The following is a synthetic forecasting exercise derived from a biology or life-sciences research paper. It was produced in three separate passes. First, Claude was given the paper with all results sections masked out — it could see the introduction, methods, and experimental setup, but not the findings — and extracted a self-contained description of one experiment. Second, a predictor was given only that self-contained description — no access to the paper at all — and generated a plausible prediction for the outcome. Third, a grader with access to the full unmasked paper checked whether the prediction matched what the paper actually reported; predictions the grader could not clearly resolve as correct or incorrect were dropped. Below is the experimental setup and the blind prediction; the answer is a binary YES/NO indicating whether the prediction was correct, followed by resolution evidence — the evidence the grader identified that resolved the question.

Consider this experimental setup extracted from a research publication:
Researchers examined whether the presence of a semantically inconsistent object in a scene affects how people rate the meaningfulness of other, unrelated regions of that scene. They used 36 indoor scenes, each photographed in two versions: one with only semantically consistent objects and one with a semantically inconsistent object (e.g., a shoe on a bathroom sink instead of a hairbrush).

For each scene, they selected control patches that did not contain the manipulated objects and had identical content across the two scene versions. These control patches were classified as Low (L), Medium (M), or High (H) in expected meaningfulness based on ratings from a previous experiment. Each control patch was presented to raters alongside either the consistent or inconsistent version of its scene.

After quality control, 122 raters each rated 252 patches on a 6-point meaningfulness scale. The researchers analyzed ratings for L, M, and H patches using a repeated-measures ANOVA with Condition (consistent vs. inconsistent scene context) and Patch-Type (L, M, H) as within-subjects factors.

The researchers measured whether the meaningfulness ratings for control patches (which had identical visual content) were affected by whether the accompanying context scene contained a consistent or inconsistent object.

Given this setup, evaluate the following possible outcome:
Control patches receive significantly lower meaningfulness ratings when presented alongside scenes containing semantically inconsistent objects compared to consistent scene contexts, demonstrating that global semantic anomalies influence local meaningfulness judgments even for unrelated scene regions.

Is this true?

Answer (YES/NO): NO